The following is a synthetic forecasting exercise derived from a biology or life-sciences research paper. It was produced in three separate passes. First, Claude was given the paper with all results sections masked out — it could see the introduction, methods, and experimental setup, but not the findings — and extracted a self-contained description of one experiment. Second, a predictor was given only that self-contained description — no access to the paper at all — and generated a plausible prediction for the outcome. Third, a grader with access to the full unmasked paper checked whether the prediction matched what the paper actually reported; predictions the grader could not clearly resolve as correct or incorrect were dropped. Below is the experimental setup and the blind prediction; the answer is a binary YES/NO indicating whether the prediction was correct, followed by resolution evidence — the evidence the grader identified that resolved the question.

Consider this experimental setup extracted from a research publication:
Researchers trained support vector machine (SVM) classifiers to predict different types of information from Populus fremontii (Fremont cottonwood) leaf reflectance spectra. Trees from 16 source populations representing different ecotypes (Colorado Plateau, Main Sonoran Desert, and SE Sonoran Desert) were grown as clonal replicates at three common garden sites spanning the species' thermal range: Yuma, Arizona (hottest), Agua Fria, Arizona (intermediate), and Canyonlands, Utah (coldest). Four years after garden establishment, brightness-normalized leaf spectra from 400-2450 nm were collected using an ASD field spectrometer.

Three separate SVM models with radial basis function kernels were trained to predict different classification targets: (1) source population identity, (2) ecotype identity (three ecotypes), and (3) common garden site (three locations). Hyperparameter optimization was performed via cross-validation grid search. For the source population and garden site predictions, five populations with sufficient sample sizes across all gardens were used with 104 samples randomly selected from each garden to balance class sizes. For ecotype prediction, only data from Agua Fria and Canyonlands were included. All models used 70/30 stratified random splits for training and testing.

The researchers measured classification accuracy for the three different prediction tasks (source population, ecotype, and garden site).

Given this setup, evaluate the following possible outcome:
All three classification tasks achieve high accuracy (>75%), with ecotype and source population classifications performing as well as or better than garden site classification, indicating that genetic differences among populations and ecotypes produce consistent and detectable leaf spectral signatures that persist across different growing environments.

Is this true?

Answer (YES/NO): NO